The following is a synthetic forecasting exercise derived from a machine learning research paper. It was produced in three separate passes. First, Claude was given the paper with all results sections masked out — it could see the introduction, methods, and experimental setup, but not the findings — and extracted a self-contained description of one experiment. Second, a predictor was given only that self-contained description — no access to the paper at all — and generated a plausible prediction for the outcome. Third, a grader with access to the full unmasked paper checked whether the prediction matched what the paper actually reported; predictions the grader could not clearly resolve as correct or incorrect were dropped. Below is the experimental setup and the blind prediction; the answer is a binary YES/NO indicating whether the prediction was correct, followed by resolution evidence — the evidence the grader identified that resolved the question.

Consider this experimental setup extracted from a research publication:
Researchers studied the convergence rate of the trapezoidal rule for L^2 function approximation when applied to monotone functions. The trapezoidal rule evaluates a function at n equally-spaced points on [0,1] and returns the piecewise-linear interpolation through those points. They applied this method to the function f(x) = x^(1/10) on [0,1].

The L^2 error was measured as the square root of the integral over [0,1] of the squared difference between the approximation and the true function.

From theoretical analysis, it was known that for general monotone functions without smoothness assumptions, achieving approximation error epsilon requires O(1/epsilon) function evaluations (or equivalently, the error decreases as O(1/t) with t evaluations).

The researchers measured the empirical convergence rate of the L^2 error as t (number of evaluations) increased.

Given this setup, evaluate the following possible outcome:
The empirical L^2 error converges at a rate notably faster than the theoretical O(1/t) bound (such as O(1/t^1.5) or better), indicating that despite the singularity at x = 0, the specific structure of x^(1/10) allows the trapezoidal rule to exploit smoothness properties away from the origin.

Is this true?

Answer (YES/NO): NO